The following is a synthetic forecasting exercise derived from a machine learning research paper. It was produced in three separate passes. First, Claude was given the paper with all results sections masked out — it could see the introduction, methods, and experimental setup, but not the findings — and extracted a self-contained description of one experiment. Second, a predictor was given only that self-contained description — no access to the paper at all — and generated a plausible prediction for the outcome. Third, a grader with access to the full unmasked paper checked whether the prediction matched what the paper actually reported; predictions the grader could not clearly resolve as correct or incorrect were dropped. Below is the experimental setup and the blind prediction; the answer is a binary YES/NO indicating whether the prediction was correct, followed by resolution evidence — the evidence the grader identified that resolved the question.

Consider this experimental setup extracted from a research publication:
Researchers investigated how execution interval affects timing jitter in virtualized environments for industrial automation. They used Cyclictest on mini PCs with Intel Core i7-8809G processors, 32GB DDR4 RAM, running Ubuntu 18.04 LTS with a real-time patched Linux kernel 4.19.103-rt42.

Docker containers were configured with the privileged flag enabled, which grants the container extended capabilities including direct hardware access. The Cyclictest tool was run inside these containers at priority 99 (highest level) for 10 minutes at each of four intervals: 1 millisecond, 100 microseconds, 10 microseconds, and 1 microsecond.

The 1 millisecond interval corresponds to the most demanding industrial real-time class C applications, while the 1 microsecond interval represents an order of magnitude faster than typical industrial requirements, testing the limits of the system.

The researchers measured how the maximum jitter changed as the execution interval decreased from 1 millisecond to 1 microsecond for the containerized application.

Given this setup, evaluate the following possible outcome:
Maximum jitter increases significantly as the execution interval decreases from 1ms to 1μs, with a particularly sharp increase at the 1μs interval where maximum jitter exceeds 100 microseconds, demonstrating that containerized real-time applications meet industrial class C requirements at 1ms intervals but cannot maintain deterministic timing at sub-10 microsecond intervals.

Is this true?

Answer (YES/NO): NO